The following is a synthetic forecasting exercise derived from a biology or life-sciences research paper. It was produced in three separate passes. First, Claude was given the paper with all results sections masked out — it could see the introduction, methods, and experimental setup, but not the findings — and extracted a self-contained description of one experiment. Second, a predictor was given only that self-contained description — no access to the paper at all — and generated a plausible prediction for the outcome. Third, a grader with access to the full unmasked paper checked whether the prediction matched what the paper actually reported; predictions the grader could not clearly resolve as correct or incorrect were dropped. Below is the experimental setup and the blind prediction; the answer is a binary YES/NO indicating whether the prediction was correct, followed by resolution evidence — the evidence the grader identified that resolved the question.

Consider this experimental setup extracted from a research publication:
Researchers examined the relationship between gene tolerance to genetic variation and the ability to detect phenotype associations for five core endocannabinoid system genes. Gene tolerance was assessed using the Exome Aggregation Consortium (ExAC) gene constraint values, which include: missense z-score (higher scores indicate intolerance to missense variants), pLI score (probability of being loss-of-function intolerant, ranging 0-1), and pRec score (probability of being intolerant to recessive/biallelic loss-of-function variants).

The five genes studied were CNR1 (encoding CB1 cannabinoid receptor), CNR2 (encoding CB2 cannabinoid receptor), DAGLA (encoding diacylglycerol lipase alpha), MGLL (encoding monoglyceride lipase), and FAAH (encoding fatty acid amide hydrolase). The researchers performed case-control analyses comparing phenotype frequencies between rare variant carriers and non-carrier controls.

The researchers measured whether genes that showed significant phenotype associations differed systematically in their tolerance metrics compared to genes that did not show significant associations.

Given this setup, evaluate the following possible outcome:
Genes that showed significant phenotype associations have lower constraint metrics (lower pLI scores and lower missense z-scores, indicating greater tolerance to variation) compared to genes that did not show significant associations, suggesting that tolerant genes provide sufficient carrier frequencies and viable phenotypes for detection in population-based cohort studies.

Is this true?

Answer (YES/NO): NO